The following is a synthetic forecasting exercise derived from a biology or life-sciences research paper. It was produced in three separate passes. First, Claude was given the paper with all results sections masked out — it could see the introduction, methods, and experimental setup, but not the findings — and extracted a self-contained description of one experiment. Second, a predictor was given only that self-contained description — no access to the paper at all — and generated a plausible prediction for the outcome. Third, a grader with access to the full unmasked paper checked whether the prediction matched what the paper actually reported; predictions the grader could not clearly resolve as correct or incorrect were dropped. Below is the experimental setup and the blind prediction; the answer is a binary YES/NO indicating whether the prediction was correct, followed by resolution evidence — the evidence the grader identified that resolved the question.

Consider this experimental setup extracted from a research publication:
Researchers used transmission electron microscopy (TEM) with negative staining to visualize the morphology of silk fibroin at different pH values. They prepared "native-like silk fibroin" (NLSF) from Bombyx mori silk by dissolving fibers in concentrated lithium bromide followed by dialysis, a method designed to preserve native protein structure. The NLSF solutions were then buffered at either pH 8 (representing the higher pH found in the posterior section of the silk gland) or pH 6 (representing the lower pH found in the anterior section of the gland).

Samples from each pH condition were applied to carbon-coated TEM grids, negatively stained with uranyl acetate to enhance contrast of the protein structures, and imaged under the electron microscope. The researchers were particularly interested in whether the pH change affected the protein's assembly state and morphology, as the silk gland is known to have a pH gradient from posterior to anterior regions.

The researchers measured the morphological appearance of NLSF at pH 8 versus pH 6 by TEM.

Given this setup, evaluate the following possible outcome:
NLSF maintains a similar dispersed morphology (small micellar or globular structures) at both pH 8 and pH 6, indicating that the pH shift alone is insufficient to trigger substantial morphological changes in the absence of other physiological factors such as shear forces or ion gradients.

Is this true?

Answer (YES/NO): NO